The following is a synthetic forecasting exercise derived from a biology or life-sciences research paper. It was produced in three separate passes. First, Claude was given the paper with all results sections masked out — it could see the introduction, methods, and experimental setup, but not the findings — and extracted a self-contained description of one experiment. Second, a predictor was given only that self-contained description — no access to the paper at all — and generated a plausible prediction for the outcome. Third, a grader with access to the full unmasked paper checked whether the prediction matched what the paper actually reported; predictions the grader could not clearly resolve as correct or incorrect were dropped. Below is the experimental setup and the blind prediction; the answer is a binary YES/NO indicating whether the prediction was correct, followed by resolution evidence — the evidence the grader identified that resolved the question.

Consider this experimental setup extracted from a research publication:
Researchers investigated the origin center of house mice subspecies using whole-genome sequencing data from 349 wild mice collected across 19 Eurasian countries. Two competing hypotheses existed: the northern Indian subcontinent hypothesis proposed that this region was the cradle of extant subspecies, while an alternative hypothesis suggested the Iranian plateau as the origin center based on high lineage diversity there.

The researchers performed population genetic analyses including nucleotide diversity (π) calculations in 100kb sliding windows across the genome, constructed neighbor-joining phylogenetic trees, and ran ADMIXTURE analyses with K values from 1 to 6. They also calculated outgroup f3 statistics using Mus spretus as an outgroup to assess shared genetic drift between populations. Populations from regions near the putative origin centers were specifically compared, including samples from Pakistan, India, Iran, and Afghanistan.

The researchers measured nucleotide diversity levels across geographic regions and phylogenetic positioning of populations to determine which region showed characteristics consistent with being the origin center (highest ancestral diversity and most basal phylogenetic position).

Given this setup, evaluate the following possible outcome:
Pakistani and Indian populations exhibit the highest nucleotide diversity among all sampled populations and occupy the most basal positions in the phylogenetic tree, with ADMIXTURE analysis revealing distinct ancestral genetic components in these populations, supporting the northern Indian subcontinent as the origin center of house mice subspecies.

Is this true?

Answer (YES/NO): YES